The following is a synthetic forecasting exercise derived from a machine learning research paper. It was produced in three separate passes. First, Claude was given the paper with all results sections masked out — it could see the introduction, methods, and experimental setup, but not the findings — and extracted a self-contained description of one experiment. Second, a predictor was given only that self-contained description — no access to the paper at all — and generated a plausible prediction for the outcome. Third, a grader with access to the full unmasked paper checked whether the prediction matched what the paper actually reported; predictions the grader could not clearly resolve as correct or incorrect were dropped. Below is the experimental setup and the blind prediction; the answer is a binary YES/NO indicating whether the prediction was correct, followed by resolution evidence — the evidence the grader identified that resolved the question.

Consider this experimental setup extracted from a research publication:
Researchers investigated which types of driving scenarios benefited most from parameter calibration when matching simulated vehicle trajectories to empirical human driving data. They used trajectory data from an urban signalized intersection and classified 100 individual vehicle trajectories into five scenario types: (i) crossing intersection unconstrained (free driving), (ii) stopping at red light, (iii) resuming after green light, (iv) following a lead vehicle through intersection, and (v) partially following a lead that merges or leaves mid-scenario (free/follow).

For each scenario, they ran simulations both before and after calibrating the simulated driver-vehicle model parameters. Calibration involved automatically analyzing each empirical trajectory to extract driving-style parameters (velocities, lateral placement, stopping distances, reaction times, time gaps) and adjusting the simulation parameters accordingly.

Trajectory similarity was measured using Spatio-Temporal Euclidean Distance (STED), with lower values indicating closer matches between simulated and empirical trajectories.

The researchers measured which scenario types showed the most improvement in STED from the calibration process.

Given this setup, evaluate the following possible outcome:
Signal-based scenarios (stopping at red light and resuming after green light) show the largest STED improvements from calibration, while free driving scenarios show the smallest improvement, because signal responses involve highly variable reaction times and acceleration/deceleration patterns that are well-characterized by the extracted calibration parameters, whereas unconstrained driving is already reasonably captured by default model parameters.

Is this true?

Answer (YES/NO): NO